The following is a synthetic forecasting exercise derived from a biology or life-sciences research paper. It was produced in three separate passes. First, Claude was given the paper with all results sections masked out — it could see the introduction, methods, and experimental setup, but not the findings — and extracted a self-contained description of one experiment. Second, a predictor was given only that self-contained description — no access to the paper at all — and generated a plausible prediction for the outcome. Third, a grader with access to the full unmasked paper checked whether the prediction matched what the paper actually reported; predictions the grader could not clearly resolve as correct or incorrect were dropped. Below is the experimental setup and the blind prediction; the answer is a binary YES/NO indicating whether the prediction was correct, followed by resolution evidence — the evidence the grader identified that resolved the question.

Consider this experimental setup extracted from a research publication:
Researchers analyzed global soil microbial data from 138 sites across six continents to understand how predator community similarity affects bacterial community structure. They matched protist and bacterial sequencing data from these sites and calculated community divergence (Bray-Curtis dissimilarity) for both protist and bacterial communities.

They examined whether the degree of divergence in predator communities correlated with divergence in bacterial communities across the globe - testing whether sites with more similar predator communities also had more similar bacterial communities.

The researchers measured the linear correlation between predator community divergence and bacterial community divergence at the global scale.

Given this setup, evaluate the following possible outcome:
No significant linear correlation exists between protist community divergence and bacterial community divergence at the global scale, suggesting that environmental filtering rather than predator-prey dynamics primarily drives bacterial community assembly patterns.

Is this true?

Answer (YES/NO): NO